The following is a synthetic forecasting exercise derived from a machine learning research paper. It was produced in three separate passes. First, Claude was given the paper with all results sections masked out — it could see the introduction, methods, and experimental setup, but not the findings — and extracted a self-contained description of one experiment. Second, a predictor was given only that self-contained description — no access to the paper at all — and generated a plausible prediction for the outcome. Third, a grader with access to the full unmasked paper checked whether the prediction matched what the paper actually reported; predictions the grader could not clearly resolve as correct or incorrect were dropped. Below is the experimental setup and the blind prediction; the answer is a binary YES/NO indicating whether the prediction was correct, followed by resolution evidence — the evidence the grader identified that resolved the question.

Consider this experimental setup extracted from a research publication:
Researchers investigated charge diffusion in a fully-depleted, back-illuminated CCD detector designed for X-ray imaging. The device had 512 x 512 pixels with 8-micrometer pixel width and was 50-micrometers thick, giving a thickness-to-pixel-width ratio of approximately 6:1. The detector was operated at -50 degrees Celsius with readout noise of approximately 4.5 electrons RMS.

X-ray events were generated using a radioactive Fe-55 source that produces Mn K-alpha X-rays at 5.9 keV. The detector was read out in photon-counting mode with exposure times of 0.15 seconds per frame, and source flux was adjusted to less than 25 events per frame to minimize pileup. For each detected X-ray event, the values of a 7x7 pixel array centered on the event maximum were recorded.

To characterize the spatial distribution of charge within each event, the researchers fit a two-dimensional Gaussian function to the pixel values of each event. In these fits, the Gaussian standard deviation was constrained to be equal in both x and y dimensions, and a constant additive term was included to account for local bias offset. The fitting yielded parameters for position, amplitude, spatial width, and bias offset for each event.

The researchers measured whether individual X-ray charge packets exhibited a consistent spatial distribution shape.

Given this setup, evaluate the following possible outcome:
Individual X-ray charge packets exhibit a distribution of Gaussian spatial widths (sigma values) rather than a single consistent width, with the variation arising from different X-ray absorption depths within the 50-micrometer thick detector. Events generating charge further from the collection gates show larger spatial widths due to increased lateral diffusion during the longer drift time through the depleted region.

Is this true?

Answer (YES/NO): YES